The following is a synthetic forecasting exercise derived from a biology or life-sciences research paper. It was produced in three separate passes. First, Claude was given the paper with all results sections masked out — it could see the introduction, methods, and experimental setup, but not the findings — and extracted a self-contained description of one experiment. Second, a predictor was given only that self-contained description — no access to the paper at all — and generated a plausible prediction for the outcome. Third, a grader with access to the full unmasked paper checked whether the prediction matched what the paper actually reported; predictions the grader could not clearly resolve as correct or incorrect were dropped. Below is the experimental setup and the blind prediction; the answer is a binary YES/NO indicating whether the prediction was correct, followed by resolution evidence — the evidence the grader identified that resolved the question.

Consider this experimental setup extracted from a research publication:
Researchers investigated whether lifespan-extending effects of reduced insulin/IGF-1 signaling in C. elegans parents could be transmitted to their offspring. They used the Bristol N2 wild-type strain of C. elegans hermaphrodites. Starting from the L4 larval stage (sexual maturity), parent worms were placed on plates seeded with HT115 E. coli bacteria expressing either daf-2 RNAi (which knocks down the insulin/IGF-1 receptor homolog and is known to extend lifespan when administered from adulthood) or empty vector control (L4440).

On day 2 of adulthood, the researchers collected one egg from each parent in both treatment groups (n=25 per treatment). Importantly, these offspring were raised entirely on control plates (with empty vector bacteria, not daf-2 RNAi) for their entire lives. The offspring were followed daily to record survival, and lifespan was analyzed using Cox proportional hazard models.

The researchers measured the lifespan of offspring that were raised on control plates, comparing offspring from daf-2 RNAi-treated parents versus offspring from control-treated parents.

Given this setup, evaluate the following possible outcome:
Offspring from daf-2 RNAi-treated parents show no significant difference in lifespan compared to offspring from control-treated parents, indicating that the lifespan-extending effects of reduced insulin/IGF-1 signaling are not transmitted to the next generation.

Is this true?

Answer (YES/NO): YES